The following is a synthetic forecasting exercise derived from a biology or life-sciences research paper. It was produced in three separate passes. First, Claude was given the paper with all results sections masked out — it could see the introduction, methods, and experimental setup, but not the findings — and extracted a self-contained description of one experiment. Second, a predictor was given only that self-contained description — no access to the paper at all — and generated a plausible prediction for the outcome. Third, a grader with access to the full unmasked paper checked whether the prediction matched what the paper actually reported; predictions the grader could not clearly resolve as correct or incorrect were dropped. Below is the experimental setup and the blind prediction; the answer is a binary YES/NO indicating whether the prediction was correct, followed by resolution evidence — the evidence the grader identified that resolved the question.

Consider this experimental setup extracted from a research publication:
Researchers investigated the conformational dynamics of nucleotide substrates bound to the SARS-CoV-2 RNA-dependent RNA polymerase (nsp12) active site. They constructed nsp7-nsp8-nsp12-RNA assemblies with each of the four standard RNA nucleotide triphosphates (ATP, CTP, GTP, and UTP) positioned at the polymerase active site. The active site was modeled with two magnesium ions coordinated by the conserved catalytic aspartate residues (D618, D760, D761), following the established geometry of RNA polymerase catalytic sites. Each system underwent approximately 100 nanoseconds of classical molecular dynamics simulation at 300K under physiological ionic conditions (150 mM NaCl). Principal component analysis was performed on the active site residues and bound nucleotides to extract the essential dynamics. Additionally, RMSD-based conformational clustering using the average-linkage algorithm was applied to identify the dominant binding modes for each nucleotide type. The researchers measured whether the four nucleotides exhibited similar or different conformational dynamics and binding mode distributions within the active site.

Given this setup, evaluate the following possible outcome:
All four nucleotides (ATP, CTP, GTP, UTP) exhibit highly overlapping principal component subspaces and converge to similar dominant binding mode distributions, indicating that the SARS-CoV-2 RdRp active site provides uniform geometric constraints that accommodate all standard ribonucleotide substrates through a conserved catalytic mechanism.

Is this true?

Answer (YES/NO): NO